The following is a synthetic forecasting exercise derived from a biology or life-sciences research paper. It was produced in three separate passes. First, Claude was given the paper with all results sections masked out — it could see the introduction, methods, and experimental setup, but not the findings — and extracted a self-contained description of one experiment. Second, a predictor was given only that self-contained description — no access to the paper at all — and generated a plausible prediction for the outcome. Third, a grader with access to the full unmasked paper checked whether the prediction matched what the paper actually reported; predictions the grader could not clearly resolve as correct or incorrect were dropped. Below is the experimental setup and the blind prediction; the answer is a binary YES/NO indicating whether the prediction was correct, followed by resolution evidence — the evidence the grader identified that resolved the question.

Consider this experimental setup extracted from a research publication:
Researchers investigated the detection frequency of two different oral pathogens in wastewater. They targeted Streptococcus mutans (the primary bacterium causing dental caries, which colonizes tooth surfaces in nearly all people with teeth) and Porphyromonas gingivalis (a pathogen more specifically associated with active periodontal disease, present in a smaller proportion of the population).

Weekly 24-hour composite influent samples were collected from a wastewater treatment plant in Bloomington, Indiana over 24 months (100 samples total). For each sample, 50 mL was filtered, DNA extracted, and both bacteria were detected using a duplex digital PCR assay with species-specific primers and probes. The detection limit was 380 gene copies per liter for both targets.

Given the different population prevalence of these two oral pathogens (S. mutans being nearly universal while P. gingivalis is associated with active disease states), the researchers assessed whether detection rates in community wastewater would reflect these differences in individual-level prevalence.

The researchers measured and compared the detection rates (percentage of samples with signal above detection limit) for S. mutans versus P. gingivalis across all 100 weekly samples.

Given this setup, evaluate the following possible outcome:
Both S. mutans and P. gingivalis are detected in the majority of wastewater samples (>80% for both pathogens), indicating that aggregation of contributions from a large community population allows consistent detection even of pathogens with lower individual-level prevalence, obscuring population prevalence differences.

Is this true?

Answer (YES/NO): NO